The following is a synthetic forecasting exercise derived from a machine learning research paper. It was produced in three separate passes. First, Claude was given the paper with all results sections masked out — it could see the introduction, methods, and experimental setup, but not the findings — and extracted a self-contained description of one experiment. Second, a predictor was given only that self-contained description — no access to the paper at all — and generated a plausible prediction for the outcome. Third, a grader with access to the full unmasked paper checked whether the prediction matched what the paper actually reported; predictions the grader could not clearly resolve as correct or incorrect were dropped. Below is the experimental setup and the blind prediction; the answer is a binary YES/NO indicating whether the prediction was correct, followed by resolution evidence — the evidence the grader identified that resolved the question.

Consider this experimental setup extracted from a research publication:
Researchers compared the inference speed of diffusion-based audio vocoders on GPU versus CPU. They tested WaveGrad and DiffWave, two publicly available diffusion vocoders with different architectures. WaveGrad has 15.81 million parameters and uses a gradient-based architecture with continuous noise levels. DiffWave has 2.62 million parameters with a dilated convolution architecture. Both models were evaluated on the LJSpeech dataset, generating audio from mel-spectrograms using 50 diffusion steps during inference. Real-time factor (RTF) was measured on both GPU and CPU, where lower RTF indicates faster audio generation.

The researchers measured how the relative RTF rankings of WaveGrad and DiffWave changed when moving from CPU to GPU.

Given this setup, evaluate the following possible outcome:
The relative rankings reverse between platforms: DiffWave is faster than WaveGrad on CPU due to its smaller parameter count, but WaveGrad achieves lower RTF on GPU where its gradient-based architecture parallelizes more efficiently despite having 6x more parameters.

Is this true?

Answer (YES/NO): NO